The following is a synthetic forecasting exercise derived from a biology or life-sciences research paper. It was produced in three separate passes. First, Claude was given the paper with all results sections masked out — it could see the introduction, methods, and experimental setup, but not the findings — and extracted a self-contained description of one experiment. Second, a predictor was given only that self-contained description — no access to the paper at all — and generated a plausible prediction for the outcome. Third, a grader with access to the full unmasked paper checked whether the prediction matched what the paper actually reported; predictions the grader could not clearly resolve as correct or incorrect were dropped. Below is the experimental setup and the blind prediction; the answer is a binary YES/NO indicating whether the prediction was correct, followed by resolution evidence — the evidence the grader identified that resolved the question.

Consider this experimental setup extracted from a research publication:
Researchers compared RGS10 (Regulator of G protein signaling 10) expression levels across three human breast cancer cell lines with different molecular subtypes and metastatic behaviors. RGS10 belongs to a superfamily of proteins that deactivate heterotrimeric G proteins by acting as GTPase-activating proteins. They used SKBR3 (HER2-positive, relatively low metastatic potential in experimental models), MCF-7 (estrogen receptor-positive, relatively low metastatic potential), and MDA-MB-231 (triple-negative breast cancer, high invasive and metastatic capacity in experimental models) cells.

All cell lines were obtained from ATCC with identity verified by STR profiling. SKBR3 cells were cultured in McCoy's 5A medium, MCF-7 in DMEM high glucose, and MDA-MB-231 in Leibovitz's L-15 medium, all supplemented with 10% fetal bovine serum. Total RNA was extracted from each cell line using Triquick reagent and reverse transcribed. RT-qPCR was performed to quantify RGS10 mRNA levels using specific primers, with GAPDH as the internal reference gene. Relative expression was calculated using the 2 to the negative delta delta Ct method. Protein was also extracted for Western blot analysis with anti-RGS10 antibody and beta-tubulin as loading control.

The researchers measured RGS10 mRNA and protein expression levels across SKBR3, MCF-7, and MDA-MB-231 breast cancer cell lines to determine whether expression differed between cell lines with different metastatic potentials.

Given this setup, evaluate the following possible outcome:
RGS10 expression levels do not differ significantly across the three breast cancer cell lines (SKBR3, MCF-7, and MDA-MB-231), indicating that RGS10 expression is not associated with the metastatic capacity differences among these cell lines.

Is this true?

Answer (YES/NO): NO